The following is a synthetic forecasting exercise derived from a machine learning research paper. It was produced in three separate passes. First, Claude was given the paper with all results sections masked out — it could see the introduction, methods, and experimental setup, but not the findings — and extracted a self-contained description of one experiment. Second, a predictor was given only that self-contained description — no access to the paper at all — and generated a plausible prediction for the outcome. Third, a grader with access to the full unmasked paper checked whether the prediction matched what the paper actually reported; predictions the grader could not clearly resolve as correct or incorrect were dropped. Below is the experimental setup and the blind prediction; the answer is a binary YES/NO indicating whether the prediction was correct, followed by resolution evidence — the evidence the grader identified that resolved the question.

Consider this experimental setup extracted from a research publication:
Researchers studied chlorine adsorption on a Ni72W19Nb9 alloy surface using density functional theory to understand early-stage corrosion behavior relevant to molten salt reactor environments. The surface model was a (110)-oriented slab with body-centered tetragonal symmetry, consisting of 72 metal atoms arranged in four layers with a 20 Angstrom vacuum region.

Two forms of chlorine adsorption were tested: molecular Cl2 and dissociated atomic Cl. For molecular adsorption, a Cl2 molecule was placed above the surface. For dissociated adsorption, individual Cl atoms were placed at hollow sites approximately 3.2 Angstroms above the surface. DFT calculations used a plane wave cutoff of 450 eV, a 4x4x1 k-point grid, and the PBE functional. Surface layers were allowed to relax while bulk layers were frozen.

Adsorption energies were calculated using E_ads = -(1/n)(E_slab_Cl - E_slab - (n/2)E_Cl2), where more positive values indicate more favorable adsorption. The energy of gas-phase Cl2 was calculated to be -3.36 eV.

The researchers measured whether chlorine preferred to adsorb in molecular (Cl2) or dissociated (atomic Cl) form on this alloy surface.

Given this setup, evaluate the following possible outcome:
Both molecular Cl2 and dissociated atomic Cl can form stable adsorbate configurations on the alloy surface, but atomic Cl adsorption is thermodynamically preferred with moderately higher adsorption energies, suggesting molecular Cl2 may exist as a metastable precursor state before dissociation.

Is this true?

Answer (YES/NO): NO